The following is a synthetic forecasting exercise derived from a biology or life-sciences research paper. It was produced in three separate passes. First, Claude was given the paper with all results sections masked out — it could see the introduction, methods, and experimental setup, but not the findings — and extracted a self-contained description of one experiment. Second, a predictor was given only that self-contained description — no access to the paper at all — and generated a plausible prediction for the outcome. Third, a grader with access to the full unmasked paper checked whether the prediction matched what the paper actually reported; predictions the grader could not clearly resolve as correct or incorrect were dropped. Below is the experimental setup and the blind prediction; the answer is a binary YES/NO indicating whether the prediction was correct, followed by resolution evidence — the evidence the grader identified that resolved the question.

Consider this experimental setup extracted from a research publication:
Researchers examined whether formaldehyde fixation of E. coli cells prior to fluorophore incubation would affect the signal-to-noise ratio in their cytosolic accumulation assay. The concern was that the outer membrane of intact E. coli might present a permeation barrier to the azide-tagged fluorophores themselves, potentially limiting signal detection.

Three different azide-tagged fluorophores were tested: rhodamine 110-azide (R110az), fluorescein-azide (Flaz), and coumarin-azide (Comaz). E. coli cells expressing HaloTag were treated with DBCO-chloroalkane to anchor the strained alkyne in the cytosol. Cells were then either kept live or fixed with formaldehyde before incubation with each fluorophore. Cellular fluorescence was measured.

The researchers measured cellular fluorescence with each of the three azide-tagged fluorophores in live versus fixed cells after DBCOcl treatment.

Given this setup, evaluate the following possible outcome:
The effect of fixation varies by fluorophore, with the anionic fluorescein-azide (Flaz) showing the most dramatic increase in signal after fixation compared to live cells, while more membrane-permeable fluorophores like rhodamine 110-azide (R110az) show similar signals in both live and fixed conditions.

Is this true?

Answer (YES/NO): NO